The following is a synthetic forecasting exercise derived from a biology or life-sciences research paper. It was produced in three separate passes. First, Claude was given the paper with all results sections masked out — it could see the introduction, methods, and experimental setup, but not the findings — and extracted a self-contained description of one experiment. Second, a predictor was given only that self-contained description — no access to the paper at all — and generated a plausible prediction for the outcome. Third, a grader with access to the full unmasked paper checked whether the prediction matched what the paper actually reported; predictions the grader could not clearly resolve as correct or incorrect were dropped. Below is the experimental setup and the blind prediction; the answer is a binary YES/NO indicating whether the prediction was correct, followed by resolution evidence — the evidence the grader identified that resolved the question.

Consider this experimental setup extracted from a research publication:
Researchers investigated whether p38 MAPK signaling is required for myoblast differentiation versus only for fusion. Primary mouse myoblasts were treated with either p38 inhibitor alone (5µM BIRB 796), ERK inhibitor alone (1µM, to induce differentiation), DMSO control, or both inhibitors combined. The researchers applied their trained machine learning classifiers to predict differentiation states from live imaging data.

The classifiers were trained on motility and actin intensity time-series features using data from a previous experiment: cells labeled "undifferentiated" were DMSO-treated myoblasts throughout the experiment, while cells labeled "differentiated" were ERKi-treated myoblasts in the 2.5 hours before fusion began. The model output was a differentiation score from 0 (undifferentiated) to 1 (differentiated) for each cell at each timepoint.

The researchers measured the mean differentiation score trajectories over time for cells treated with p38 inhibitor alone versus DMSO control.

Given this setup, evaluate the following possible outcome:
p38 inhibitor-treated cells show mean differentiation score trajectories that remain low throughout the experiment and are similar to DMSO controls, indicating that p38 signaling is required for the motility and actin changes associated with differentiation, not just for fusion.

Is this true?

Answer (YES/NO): YES